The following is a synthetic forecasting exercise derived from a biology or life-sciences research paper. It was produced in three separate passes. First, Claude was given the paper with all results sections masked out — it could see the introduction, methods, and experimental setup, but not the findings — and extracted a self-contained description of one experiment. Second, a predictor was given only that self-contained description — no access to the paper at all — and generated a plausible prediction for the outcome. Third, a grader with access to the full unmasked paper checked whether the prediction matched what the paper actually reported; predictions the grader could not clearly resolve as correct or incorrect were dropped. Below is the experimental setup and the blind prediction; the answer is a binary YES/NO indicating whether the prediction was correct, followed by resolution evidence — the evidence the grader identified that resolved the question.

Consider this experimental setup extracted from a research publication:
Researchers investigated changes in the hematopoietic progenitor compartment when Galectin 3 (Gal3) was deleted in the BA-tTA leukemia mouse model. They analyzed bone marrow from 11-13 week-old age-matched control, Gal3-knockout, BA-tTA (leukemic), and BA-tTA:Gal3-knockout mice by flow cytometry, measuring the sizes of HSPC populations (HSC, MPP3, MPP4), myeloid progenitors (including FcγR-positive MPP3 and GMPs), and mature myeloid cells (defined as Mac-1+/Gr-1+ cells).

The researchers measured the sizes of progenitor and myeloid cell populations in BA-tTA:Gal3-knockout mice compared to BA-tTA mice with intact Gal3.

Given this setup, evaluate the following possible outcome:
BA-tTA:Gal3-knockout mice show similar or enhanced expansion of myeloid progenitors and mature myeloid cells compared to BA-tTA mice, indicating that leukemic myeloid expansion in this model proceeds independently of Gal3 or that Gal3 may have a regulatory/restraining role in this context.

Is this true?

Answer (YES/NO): NO